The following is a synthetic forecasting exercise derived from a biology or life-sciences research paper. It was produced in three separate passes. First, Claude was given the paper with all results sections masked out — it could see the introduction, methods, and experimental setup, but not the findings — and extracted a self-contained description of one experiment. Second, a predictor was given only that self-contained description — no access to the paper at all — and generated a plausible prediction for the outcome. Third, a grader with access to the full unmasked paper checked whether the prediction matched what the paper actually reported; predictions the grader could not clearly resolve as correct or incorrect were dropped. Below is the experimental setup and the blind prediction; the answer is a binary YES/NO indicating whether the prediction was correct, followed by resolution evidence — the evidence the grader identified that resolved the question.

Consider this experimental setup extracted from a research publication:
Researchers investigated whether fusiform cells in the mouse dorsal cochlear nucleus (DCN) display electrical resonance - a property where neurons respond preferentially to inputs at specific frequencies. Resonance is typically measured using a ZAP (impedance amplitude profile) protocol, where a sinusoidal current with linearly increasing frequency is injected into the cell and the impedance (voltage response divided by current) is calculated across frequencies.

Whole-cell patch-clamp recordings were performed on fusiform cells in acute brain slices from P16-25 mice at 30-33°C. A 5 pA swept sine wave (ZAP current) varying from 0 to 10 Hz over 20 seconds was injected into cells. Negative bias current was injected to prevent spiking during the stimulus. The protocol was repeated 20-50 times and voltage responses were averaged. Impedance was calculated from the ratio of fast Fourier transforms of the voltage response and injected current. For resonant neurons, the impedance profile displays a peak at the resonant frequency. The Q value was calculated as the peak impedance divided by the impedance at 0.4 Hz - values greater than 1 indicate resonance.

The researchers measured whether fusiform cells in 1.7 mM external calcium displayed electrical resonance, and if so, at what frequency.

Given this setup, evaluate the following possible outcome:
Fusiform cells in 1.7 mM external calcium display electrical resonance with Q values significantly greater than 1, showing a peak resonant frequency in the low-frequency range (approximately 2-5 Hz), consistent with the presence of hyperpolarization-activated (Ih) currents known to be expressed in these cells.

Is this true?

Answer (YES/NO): NO